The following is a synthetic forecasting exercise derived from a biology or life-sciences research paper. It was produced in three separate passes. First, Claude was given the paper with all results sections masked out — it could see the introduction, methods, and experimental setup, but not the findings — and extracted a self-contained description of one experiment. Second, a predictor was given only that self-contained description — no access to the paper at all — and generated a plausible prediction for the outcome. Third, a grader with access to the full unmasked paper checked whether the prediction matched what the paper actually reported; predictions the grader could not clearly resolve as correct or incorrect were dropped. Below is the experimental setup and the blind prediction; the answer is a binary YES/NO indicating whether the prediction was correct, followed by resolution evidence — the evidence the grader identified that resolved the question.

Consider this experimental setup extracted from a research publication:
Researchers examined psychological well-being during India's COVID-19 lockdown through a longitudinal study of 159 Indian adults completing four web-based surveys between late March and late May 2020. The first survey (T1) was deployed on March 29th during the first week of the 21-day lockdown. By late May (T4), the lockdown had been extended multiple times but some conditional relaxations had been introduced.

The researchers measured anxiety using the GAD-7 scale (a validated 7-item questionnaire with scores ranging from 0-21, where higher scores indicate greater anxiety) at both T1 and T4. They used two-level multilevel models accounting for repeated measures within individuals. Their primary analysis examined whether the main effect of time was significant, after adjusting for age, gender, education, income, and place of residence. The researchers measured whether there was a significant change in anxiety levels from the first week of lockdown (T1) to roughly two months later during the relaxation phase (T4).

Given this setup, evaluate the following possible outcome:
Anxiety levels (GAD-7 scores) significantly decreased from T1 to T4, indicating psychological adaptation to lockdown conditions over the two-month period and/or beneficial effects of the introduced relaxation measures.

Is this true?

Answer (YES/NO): NO